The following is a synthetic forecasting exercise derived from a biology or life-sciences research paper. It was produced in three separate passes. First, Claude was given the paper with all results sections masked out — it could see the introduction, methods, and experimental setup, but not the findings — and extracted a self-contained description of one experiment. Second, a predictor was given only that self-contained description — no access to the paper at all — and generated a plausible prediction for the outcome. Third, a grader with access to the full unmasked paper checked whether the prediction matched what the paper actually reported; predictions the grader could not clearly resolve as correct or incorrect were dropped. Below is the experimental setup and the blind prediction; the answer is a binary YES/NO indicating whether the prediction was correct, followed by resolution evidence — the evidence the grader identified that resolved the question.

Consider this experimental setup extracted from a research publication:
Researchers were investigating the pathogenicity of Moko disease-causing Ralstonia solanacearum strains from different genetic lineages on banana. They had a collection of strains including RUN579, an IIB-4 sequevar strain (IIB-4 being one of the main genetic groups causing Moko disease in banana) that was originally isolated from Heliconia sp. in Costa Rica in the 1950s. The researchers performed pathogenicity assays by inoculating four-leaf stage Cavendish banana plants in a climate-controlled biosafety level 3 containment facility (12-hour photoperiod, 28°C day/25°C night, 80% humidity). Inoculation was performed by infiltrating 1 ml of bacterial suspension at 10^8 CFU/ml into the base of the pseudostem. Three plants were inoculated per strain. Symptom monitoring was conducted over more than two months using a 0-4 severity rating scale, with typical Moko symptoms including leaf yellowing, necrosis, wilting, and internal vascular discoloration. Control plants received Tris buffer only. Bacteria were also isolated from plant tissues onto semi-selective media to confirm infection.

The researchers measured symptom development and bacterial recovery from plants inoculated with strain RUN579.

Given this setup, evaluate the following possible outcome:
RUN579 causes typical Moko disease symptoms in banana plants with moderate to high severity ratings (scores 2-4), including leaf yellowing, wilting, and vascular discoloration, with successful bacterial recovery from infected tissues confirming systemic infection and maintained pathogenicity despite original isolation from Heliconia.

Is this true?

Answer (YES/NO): NO